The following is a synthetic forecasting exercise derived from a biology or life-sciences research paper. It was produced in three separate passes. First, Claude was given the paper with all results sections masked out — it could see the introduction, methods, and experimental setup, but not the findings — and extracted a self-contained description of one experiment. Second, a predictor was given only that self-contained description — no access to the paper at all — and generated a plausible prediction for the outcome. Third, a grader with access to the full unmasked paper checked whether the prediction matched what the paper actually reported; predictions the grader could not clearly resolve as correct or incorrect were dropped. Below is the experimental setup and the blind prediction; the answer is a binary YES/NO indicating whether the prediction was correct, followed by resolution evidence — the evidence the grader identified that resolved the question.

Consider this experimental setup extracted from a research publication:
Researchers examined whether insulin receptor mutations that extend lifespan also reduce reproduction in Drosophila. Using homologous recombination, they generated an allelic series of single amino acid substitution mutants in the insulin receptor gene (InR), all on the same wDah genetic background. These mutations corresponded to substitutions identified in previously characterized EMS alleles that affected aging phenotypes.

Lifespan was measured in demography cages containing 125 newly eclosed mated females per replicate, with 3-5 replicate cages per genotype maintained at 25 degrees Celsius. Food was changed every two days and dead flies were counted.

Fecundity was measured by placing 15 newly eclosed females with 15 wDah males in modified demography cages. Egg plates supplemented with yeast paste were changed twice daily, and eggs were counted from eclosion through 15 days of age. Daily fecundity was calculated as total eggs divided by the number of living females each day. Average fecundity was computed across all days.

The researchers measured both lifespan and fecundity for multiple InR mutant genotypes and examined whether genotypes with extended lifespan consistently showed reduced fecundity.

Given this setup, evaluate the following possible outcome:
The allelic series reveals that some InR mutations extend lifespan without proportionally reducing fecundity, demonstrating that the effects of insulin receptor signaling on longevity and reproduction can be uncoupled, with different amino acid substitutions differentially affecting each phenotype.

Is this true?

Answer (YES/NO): YES